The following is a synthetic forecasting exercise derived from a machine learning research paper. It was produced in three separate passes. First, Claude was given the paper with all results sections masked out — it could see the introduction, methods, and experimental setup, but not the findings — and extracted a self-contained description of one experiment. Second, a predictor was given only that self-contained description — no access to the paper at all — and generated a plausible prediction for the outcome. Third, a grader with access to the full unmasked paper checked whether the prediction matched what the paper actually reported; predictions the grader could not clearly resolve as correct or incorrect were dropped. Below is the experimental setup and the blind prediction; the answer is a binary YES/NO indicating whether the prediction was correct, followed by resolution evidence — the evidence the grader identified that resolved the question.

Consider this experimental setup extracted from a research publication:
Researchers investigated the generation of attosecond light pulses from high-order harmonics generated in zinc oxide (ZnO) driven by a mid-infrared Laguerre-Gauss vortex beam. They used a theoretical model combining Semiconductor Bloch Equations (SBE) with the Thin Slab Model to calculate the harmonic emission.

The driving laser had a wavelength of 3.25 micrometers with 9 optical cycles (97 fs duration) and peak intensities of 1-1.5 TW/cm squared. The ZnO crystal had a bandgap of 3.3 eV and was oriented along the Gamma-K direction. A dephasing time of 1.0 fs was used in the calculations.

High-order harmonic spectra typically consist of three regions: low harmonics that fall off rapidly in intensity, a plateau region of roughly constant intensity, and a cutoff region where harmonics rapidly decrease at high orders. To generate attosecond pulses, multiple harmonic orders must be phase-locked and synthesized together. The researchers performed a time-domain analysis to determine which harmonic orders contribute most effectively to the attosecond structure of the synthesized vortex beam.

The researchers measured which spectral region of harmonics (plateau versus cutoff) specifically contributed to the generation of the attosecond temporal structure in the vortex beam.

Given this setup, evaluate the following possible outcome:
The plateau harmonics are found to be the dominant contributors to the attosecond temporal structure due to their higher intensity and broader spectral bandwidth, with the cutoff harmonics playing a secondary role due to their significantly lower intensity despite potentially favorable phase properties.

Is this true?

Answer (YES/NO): NO